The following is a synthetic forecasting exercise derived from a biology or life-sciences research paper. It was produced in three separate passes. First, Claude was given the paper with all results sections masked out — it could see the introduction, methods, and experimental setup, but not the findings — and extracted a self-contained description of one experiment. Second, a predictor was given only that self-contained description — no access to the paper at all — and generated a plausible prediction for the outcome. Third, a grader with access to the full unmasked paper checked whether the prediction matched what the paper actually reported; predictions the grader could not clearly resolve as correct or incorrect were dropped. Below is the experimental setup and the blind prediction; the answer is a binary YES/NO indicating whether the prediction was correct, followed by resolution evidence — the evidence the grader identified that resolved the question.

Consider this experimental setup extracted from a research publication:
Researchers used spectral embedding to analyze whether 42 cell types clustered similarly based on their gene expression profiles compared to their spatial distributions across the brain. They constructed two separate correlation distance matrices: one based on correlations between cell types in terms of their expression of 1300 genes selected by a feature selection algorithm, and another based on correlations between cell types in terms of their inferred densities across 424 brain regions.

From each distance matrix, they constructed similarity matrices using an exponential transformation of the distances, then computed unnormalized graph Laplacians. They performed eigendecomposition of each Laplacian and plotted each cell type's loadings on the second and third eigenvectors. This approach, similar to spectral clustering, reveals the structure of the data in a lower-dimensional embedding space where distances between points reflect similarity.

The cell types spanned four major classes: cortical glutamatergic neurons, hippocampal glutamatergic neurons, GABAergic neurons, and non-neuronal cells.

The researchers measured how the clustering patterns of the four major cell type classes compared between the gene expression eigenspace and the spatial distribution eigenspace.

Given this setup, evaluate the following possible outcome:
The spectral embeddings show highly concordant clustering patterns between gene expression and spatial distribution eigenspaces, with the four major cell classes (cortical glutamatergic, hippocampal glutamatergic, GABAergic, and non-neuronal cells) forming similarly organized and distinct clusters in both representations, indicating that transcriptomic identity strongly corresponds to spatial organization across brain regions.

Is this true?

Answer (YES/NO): NO